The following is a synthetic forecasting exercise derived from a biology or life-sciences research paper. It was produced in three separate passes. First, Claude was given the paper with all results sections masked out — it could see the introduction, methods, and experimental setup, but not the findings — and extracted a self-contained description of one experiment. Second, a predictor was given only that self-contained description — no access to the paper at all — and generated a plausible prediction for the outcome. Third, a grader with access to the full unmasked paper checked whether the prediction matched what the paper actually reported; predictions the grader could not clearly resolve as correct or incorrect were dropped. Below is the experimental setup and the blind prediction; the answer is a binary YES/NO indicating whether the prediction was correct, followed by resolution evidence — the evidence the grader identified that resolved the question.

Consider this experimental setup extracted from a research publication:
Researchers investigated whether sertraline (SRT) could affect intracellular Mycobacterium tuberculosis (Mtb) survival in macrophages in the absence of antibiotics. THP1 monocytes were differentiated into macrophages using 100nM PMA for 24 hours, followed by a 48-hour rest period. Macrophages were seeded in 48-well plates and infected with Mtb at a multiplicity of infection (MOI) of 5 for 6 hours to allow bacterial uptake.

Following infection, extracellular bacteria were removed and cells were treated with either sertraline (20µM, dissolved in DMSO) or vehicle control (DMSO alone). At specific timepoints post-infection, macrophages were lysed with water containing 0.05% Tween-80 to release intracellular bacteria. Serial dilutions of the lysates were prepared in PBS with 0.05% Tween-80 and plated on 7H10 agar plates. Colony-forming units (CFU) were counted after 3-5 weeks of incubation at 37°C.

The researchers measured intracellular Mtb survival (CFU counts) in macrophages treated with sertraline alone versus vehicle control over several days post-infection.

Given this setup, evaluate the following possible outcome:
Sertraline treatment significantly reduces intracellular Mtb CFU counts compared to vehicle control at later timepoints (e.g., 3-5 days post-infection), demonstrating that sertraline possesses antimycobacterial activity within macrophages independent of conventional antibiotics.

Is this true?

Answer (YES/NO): YES